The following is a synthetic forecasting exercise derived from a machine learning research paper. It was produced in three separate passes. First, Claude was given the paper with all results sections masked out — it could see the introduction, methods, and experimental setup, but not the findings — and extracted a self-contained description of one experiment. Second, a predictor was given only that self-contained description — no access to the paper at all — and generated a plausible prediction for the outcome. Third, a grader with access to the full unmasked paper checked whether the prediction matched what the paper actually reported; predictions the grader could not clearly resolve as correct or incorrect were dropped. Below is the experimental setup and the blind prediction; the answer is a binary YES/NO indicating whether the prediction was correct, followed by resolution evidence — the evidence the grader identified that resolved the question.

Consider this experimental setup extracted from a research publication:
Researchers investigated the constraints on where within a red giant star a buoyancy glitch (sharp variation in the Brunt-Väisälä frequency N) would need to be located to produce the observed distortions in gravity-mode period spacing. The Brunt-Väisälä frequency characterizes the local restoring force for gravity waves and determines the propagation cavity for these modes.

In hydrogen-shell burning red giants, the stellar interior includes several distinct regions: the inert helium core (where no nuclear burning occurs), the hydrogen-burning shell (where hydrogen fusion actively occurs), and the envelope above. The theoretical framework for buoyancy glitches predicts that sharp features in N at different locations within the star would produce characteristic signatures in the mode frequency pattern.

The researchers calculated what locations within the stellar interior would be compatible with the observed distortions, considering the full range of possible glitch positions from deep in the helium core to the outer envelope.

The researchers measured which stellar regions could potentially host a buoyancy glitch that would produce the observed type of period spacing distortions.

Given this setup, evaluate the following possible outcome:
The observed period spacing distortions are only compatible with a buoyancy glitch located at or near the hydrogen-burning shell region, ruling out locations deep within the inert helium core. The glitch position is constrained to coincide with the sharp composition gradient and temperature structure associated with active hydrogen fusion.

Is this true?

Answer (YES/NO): NO